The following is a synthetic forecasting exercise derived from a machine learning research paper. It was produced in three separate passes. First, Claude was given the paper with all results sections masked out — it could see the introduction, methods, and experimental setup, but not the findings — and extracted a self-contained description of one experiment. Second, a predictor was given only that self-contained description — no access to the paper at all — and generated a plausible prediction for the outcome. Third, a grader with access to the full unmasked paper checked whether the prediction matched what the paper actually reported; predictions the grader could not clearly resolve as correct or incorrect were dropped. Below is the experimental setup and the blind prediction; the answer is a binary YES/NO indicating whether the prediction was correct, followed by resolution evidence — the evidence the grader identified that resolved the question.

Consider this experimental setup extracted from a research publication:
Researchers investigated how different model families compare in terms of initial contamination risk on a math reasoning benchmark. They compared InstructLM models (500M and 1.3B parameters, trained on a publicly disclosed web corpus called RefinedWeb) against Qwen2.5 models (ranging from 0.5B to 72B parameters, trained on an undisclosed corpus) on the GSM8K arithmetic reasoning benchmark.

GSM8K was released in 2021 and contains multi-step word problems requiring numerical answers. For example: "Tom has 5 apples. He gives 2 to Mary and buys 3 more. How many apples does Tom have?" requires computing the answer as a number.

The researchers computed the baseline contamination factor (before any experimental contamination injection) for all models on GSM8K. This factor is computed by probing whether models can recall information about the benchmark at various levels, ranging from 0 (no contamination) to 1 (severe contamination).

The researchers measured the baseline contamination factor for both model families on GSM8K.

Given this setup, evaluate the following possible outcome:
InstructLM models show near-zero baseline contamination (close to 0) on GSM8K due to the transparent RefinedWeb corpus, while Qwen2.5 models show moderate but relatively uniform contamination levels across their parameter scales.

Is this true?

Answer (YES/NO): NO